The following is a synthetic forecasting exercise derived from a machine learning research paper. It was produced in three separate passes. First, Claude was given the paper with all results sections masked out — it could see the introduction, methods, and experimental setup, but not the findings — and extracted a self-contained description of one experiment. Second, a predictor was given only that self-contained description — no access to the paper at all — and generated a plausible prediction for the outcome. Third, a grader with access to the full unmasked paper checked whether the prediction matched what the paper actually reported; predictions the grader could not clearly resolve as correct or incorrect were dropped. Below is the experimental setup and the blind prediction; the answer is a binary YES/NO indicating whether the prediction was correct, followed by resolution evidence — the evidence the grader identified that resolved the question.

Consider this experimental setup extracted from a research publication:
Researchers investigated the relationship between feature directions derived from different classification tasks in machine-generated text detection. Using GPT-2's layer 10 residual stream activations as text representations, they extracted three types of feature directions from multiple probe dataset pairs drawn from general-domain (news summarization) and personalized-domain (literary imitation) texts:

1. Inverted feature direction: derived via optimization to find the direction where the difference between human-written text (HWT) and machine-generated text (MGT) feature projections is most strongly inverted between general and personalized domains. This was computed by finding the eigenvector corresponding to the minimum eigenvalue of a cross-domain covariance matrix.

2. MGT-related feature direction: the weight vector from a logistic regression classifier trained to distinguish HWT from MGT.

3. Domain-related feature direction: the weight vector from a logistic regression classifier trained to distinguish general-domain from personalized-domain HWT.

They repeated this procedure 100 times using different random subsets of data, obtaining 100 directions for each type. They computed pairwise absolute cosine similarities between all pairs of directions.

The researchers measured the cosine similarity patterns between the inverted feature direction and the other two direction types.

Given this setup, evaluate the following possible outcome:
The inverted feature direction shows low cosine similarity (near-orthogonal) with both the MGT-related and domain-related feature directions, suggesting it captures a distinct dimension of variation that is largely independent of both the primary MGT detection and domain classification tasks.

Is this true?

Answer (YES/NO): NO